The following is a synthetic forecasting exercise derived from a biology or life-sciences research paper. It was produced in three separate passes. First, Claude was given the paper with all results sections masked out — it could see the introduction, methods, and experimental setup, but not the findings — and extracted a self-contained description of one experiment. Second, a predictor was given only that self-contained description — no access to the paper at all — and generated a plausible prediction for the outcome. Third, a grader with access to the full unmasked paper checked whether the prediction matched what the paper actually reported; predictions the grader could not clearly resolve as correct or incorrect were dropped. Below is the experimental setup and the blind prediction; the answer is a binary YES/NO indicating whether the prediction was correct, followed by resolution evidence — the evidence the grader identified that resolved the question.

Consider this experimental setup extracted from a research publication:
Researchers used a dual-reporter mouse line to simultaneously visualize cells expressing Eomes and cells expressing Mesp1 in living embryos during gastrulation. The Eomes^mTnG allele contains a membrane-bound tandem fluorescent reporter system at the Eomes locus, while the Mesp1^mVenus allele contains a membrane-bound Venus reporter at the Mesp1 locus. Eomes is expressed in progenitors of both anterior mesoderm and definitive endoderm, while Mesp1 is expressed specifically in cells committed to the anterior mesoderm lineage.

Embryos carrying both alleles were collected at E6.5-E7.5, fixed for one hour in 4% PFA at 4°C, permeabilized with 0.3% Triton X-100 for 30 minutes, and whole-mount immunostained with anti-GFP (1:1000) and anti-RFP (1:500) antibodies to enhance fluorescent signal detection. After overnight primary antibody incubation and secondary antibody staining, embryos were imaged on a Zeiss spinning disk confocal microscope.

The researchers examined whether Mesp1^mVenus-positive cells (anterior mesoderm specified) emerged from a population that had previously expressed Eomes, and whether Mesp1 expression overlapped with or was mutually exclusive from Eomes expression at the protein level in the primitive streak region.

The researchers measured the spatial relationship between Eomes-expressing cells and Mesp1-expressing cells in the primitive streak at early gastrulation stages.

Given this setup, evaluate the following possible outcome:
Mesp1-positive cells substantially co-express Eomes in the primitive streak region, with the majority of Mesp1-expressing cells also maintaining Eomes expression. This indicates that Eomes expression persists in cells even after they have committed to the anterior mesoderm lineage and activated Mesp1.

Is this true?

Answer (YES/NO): YES